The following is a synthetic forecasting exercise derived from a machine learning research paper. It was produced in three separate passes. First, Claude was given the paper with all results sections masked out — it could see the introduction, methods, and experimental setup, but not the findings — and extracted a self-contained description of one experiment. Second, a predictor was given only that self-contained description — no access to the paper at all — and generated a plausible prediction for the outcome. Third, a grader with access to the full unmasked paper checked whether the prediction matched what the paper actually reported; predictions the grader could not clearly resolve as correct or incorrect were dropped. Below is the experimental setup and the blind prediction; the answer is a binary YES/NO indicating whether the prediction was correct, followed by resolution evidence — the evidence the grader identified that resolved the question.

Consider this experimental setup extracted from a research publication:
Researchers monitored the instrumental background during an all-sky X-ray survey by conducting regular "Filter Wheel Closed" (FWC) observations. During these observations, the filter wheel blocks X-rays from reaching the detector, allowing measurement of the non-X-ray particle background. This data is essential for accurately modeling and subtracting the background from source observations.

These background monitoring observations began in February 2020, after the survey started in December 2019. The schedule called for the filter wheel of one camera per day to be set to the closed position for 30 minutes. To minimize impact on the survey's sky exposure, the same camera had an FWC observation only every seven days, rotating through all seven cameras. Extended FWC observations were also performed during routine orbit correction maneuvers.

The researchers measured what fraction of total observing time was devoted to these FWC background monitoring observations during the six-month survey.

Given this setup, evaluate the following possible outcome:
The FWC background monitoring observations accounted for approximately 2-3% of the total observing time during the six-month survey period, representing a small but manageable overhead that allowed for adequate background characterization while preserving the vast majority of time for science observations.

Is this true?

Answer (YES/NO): NO